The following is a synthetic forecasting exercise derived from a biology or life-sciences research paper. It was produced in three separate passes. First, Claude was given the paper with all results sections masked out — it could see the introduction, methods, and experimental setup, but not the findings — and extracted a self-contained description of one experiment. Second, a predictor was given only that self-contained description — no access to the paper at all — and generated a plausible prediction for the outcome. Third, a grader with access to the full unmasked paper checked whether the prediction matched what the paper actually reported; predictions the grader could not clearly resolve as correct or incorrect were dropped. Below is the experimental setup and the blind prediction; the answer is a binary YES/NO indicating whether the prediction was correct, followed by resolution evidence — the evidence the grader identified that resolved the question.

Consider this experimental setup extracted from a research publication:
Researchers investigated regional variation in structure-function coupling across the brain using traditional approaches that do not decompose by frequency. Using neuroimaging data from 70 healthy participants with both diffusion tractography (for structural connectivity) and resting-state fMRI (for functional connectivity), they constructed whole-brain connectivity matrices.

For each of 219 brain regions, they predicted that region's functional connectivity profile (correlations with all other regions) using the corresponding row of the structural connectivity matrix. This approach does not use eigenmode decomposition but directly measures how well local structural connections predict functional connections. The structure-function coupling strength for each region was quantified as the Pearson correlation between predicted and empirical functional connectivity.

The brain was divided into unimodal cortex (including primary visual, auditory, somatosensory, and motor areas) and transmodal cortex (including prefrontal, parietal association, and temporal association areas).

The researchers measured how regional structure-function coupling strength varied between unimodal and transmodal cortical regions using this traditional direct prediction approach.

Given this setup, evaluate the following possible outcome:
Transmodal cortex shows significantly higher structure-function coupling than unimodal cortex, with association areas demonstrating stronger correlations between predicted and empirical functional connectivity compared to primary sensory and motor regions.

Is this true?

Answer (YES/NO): NO